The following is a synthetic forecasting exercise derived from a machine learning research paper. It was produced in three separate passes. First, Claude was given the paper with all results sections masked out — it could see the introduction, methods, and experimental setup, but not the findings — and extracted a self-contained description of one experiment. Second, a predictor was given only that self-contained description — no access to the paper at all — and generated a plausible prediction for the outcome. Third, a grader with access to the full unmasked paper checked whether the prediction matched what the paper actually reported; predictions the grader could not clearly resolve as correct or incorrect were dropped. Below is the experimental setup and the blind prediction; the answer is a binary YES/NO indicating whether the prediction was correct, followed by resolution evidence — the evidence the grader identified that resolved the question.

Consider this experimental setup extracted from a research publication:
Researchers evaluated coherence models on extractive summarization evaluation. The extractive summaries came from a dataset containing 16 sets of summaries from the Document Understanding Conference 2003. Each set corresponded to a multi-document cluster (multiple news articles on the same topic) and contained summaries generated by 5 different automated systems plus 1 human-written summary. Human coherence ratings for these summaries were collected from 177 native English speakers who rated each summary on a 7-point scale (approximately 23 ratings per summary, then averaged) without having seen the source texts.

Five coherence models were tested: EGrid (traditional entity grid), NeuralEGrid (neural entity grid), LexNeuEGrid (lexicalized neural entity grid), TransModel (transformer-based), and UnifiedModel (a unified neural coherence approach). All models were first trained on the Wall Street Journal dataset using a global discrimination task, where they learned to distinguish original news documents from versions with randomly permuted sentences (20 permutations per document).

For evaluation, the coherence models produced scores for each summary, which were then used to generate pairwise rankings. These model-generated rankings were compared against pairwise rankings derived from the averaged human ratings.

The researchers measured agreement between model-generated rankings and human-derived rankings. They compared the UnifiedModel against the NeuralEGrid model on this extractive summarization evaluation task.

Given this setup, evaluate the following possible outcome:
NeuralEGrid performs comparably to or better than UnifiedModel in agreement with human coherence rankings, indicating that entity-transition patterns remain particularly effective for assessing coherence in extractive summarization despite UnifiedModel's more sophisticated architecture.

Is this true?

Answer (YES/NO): YES